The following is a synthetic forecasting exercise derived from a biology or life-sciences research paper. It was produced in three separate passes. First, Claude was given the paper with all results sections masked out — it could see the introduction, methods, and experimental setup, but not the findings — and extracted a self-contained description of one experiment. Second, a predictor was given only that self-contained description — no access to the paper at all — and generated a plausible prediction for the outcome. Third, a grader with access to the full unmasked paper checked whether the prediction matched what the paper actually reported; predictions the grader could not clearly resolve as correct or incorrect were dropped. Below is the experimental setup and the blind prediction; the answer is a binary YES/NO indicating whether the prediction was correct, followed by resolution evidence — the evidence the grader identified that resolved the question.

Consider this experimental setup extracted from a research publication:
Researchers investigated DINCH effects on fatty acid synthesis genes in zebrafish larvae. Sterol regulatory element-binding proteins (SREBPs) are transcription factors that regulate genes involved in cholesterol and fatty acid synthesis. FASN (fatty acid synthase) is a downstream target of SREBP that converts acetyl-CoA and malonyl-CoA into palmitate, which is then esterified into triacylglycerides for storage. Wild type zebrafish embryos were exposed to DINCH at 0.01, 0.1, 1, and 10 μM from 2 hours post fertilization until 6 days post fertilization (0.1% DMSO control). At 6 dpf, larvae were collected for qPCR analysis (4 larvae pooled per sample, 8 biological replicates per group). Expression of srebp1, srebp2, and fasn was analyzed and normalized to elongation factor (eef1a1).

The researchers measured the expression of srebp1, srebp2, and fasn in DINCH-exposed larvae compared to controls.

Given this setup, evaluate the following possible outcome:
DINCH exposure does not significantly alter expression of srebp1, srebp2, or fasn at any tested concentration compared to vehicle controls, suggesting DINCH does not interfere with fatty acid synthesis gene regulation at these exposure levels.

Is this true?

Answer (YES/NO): NO